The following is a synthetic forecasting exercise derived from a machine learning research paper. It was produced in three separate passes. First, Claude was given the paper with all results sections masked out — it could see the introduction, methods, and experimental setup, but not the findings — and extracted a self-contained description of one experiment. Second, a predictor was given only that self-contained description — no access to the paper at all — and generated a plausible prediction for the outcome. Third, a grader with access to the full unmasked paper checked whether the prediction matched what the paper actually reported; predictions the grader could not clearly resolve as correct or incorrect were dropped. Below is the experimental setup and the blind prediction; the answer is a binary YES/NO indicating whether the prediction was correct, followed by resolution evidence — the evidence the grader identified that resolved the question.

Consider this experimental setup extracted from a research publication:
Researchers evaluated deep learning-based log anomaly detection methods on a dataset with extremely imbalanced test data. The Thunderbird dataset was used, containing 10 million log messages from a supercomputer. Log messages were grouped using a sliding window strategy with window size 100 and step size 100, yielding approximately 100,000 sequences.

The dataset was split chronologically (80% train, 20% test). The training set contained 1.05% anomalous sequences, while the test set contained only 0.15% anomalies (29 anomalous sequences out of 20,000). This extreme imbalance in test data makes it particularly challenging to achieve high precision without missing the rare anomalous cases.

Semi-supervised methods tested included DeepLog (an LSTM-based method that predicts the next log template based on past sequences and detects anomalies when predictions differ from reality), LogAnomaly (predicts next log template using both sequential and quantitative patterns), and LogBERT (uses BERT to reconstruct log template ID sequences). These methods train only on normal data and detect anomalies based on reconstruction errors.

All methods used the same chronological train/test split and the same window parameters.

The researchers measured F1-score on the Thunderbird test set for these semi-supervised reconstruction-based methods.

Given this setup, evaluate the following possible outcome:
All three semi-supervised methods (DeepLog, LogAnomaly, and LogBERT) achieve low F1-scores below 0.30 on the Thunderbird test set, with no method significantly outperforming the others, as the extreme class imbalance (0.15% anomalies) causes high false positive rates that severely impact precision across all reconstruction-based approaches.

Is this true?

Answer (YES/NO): YES